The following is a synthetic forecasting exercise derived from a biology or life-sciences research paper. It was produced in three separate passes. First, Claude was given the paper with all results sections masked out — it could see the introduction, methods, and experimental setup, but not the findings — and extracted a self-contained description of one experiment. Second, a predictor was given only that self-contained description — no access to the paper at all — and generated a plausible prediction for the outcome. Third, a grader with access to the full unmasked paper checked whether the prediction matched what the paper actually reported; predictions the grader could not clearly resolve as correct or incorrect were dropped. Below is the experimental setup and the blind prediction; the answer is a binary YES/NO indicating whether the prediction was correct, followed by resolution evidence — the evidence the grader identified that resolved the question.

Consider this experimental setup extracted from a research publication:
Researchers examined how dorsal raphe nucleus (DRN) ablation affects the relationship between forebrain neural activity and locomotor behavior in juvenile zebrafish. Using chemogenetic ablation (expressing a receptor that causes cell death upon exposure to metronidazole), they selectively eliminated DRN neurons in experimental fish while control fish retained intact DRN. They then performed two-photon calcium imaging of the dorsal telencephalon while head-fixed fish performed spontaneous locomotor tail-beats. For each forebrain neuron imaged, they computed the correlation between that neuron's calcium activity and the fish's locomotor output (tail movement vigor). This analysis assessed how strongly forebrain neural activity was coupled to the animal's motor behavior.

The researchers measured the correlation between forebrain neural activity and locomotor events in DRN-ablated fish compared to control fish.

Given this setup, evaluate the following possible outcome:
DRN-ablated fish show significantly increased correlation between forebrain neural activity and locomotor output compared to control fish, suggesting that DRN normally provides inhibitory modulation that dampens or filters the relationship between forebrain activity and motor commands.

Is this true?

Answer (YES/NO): NO